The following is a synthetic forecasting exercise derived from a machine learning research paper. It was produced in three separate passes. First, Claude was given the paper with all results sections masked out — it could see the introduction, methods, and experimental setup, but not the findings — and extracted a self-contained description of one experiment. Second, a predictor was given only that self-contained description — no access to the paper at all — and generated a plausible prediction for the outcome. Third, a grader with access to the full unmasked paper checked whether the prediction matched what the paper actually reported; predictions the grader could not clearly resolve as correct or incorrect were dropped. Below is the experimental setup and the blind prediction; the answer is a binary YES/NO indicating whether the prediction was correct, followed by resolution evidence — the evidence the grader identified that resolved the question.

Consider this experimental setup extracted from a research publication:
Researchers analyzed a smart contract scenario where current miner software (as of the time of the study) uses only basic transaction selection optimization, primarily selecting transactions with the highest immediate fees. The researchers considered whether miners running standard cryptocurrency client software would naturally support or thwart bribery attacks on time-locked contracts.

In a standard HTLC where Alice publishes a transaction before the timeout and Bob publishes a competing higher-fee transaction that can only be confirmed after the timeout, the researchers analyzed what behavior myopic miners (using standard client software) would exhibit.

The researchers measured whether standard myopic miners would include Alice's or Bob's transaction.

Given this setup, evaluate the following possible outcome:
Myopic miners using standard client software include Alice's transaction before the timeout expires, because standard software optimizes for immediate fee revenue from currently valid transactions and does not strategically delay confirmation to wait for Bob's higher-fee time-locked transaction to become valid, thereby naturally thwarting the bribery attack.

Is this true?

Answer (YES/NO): YES